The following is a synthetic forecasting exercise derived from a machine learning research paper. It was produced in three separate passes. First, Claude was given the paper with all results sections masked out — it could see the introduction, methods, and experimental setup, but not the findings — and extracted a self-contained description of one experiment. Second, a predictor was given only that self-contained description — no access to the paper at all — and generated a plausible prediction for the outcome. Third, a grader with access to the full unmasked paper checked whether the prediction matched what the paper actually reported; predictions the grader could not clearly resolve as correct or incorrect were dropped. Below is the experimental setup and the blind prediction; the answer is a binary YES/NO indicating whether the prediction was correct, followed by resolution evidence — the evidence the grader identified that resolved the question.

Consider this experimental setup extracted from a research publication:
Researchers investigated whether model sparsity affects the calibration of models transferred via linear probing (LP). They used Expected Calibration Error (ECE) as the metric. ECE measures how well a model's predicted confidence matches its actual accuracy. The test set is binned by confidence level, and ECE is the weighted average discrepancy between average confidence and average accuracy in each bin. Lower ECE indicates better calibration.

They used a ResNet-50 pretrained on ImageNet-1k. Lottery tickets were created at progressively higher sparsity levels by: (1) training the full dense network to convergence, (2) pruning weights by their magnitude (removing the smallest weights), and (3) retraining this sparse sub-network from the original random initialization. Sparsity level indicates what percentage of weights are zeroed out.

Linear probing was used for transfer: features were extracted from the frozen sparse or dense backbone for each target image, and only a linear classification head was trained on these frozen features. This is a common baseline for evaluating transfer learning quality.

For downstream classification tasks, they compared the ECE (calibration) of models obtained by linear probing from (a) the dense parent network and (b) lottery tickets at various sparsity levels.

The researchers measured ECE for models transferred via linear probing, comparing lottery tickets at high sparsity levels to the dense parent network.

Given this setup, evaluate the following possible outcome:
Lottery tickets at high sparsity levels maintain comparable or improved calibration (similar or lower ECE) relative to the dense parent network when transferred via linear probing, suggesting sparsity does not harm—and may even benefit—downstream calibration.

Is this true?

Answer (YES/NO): NO